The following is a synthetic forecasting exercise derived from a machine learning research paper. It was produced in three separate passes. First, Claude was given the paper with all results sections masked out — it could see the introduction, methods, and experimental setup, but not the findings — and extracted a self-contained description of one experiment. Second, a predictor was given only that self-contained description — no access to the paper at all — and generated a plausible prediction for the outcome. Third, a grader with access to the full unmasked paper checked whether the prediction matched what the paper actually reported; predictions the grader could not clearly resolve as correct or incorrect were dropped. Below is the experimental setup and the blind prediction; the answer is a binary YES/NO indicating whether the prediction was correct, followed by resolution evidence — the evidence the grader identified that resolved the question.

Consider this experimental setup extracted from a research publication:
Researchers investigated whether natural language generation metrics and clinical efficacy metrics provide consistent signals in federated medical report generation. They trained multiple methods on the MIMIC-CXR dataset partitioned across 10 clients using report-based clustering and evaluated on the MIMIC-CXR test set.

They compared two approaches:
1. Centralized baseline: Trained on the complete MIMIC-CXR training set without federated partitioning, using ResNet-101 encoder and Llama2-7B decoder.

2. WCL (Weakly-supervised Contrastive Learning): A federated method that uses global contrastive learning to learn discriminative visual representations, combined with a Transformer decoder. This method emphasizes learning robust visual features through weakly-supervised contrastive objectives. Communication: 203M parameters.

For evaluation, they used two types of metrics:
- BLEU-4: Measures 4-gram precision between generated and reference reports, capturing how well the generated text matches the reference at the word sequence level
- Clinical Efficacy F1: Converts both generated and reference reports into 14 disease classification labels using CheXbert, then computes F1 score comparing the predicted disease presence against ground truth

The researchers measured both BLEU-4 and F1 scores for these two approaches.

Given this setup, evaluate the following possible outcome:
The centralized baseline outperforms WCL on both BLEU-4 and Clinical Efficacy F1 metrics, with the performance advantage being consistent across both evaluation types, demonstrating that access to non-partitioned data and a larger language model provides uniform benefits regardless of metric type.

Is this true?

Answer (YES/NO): NO